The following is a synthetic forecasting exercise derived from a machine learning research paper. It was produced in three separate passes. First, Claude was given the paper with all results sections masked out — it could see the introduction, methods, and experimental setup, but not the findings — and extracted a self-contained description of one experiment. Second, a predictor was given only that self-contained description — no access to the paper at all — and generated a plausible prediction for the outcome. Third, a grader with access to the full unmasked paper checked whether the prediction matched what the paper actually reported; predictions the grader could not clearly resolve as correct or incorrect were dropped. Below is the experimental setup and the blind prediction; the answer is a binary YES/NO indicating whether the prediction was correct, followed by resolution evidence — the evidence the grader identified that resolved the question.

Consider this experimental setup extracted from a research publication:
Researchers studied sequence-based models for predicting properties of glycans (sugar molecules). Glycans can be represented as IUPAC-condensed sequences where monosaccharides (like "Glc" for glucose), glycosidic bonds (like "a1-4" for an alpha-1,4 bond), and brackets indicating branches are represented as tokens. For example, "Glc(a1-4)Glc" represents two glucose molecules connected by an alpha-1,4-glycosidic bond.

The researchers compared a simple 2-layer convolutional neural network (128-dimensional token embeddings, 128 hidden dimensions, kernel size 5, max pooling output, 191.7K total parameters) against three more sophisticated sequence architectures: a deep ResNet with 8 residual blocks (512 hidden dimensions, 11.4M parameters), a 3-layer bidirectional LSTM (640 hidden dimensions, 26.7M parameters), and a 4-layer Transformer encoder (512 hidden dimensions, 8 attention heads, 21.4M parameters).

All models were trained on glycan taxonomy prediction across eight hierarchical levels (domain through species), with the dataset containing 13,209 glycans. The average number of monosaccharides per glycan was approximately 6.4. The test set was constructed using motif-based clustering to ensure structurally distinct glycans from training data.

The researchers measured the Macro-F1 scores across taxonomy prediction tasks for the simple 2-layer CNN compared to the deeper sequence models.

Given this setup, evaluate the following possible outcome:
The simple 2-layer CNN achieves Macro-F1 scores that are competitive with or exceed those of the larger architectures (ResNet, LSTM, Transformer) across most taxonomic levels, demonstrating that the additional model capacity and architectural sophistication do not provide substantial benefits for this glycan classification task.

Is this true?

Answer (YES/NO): YES